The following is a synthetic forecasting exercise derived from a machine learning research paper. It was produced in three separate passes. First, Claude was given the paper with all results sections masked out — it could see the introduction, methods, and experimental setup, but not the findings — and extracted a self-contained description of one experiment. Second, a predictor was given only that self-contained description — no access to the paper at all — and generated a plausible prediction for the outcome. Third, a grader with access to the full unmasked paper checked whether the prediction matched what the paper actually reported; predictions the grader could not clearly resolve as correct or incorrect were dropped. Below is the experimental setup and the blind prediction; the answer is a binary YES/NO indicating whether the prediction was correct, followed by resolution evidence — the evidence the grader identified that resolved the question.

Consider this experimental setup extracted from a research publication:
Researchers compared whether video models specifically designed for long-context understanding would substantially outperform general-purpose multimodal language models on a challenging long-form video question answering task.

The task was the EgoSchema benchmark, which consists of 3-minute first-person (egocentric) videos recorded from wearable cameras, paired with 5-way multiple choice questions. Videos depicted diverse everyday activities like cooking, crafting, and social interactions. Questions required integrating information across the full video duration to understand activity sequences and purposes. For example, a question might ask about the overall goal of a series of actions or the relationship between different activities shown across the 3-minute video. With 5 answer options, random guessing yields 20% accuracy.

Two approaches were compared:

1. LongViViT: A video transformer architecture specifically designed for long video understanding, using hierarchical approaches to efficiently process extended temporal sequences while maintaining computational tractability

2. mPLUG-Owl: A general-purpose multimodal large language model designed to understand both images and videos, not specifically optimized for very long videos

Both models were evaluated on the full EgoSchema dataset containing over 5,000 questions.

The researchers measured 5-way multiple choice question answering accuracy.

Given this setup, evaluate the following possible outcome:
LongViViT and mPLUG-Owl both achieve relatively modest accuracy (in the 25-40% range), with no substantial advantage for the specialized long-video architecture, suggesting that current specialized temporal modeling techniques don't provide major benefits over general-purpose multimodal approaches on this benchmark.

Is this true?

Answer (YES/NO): YES